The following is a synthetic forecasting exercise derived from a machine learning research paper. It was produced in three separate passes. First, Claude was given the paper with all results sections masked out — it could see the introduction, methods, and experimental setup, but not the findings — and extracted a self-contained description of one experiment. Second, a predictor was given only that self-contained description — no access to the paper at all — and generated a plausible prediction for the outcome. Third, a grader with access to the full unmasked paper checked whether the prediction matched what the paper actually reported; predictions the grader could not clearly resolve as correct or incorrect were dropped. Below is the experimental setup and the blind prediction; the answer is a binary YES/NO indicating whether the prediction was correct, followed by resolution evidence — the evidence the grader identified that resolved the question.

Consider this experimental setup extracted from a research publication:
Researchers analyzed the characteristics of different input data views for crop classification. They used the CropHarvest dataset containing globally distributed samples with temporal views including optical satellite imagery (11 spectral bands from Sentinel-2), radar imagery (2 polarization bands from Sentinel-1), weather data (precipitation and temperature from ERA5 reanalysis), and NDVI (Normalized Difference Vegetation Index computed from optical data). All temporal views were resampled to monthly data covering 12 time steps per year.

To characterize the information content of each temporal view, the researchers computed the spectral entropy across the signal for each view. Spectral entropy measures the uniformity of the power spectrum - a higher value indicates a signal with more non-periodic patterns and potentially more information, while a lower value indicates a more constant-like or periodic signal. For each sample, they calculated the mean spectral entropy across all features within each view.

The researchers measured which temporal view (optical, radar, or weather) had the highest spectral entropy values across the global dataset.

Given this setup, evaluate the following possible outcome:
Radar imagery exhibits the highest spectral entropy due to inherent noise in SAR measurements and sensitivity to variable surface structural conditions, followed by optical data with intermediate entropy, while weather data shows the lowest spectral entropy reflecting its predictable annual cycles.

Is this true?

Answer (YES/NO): YES